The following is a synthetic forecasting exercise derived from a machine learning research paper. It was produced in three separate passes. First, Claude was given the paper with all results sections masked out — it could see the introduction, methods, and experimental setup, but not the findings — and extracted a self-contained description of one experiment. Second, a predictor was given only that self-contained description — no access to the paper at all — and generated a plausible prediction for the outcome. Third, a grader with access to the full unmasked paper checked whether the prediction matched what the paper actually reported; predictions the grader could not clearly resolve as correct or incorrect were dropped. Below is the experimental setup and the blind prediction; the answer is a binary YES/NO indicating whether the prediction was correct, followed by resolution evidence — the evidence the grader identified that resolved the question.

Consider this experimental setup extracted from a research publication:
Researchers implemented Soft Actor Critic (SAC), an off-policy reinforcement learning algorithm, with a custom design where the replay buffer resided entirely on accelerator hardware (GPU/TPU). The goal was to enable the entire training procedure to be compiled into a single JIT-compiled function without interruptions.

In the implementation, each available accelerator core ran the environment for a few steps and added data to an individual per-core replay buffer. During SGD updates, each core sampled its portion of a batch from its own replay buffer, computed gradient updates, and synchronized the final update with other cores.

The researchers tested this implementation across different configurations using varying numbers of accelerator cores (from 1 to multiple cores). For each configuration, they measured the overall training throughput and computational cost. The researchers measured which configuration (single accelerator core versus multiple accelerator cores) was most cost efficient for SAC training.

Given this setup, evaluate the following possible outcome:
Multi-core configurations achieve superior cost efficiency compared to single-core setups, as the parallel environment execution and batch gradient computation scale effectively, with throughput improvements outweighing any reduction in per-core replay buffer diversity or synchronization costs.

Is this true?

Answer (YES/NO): NO